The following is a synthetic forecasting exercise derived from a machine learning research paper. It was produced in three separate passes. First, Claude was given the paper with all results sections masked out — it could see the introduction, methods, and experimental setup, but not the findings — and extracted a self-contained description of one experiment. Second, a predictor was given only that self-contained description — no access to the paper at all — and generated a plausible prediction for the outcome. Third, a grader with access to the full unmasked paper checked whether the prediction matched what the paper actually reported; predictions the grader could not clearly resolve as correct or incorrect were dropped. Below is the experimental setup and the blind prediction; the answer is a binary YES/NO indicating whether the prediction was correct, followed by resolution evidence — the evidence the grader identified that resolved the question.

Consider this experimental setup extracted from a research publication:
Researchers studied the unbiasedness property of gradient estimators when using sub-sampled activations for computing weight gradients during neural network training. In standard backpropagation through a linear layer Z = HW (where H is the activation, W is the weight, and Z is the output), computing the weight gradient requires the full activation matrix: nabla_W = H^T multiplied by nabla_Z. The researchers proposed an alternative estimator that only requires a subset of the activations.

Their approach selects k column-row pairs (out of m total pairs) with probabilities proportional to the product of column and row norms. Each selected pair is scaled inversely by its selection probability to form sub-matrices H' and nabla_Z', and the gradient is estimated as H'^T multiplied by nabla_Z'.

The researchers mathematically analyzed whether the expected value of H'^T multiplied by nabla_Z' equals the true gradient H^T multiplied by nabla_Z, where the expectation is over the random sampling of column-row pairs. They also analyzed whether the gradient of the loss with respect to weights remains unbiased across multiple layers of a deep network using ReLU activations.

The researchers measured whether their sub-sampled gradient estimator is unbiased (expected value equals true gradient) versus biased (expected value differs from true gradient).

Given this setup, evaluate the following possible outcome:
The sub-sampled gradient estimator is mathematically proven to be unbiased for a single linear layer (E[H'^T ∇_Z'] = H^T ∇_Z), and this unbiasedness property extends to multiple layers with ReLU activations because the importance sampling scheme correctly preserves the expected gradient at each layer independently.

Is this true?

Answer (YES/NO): YES